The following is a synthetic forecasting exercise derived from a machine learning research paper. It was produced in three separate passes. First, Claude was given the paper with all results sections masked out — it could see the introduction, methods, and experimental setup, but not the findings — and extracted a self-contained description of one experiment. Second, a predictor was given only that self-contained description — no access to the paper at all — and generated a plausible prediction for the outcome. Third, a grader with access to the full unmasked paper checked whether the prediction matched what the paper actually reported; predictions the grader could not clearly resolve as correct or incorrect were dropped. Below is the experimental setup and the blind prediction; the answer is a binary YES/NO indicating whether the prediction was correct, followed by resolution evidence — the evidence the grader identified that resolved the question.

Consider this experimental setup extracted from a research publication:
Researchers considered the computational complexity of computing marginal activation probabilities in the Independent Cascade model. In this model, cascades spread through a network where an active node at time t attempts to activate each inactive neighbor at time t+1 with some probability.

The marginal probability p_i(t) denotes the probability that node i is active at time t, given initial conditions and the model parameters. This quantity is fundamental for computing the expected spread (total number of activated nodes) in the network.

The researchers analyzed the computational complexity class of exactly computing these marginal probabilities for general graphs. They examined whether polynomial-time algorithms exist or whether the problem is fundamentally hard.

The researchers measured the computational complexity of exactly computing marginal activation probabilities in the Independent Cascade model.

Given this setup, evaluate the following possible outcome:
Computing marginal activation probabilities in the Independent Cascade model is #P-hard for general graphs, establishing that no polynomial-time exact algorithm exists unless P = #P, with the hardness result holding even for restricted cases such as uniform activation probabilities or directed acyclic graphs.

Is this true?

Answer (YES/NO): NO